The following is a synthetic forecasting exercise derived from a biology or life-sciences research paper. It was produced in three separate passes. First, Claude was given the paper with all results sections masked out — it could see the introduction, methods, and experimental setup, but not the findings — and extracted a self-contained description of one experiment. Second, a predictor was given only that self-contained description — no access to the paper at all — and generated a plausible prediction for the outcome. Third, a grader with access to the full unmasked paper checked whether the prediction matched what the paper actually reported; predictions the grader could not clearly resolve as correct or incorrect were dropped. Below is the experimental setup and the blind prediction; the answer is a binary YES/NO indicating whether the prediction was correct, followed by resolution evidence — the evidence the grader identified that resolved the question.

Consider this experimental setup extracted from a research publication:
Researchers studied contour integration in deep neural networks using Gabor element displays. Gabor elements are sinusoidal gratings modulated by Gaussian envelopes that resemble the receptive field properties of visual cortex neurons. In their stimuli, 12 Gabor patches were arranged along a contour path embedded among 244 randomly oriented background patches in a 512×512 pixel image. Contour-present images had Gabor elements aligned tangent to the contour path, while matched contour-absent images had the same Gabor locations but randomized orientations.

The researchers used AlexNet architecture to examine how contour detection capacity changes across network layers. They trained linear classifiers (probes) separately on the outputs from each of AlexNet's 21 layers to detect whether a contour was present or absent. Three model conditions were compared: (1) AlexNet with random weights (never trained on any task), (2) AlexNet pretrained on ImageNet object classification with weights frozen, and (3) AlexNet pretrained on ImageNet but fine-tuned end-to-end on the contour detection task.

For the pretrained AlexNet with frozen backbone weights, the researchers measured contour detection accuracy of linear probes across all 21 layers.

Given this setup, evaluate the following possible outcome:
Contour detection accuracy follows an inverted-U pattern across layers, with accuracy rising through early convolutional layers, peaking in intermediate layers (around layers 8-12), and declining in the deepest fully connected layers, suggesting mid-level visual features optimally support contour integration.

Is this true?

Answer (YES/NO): NO